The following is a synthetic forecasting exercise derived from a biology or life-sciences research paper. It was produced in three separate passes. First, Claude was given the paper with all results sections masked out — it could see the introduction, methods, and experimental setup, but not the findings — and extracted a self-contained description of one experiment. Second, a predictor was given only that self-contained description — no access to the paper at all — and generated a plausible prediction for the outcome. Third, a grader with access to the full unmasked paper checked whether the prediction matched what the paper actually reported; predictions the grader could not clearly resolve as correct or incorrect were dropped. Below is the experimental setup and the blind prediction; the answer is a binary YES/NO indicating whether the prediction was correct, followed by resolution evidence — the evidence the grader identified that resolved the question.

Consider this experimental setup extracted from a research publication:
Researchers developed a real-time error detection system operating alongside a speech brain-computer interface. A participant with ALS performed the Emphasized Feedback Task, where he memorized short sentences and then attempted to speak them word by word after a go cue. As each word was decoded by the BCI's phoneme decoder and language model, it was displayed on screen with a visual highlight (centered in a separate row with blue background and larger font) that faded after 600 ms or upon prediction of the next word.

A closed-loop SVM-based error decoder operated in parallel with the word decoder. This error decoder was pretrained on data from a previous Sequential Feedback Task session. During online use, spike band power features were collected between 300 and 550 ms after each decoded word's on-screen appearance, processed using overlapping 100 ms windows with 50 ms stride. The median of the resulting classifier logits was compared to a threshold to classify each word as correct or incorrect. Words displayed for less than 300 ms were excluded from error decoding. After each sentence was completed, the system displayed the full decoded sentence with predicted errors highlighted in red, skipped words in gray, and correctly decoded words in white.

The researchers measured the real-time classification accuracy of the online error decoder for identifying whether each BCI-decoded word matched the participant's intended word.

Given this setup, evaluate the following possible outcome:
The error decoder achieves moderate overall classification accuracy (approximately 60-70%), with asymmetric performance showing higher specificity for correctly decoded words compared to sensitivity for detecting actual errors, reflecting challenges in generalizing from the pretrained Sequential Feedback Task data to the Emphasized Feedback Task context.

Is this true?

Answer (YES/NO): NO